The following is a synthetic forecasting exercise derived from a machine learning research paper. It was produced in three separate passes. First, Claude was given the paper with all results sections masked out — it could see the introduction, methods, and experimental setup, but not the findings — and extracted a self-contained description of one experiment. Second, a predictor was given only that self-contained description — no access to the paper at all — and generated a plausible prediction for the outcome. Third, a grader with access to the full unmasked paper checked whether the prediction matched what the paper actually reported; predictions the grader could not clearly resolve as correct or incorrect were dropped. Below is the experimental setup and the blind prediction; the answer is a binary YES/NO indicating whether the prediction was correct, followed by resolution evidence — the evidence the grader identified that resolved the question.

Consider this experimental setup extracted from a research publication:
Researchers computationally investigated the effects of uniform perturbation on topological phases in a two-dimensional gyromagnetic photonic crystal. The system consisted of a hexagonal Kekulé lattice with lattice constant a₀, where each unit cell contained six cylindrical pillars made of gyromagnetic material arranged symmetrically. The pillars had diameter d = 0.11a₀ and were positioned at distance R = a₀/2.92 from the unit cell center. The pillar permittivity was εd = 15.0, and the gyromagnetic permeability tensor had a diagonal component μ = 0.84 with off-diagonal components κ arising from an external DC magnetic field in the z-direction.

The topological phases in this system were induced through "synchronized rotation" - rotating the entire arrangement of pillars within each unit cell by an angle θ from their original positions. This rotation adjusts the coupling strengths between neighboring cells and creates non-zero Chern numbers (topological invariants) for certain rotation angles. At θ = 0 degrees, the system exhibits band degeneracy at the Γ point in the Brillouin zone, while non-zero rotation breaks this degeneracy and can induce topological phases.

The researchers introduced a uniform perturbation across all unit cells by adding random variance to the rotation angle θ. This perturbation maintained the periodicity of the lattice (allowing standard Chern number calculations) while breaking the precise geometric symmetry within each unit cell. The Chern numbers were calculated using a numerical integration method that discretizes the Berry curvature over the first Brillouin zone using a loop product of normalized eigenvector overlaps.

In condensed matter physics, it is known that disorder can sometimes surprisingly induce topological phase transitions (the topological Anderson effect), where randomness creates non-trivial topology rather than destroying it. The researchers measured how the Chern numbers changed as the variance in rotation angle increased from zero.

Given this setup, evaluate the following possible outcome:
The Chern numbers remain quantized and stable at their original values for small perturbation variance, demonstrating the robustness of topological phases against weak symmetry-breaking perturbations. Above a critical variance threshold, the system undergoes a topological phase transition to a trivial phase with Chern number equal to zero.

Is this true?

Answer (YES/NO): NO